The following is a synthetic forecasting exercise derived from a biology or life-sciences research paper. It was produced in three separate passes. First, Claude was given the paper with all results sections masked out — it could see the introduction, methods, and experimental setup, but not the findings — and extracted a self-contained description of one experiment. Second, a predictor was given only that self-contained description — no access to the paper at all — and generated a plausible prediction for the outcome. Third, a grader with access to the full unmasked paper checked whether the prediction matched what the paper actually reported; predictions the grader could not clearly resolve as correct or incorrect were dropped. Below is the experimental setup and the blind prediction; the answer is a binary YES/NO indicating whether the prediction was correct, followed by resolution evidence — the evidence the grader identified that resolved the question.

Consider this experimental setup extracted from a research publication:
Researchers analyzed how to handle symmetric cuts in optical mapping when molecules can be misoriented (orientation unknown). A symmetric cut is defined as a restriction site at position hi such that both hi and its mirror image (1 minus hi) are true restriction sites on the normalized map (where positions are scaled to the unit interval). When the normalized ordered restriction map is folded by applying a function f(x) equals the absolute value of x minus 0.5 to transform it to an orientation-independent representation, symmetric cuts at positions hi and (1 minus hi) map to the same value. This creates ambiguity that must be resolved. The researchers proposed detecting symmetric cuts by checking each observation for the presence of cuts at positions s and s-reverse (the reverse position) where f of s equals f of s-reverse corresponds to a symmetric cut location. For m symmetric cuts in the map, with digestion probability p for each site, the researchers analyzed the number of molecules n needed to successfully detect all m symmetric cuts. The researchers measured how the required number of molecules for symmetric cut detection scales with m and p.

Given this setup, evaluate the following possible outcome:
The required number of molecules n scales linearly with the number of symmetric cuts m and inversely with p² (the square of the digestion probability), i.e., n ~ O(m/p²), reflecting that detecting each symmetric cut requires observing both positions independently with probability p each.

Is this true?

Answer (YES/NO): NO